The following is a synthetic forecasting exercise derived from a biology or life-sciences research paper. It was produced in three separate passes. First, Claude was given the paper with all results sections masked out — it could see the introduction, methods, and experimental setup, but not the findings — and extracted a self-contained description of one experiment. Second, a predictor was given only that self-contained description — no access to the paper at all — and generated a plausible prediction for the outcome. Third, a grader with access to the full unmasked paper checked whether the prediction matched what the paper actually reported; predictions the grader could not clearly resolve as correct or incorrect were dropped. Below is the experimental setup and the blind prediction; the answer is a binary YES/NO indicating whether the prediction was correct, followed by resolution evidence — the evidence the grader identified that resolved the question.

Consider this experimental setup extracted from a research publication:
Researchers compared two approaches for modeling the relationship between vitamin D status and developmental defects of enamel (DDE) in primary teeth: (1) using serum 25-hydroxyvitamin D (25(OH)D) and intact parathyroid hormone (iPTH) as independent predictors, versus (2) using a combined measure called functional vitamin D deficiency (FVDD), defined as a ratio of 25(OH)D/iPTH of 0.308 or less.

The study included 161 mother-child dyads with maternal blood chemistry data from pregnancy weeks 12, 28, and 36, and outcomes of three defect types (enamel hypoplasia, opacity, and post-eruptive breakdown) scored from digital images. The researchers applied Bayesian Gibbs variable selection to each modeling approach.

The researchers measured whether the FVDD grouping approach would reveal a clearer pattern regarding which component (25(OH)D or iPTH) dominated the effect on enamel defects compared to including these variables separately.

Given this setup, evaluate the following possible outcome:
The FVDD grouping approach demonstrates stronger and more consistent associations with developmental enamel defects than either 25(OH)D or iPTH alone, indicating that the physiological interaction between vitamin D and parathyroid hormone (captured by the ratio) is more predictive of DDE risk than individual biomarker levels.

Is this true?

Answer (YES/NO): NO